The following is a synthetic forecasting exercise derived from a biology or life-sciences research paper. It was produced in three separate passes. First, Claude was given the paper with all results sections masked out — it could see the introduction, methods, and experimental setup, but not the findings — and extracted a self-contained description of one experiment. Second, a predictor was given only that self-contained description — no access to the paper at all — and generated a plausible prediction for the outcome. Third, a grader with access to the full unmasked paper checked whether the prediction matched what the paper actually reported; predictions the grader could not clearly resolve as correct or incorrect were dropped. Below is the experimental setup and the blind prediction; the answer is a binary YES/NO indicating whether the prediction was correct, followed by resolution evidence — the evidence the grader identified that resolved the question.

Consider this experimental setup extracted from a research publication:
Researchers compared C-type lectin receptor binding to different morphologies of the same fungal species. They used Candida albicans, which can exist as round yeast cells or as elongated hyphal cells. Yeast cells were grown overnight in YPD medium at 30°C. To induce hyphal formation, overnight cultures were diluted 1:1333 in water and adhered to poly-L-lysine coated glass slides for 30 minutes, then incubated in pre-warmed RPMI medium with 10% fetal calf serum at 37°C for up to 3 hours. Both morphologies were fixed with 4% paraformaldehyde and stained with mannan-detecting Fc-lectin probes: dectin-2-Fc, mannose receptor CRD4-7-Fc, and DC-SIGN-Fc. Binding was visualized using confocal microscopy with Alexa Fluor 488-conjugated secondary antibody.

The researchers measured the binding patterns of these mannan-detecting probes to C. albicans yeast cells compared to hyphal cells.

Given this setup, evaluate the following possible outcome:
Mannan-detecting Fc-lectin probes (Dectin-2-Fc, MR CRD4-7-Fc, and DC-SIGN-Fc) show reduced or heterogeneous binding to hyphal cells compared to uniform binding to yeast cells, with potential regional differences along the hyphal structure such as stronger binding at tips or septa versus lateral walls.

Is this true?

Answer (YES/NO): NO